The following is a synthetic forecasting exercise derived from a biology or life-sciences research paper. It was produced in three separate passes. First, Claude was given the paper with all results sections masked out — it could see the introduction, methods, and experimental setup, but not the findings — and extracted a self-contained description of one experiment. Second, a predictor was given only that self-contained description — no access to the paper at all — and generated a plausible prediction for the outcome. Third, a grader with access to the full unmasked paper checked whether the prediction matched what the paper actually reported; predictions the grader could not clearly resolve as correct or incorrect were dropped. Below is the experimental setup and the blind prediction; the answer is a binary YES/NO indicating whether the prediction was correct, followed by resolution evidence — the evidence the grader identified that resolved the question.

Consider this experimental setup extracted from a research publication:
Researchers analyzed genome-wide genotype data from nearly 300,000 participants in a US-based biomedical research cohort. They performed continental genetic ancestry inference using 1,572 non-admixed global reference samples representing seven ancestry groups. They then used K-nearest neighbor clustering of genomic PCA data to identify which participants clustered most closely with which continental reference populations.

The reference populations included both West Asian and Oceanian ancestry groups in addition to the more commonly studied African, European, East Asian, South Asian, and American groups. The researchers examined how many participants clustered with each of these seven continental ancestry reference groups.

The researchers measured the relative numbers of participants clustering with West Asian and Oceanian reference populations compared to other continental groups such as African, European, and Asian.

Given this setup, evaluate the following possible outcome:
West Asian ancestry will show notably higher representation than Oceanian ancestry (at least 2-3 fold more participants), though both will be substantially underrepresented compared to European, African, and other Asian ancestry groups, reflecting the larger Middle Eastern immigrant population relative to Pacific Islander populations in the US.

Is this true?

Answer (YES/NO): NO